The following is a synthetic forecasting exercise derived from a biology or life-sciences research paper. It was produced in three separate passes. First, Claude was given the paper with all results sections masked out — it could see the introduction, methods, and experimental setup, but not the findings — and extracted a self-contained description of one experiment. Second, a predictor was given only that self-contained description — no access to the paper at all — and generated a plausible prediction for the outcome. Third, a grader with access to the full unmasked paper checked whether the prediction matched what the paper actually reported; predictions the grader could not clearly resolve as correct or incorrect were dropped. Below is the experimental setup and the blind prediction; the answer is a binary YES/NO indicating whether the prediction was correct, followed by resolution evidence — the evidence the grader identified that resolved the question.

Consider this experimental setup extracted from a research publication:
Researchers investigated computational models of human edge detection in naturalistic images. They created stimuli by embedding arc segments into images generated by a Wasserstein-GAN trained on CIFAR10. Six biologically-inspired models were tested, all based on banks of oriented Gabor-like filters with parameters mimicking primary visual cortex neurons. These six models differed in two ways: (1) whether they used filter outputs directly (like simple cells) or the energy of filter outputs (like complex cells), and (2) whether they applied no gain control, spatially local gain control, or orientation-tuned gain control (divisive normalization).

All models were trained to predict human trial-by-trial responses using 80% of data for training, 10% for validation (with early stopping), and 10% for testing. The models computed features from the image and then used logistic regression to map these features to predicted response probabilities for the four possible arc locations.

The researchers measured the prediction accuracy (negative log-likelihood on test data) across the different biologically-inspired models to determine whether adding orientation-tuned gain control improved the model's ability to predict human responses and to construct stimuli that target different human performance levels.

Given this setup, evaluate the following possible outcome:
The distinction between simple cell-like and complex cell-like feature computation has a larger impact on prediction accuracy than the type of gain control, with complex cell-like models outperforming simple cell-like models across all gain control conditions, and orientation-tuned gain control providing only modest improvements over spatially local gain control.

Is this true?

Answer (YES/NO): YES